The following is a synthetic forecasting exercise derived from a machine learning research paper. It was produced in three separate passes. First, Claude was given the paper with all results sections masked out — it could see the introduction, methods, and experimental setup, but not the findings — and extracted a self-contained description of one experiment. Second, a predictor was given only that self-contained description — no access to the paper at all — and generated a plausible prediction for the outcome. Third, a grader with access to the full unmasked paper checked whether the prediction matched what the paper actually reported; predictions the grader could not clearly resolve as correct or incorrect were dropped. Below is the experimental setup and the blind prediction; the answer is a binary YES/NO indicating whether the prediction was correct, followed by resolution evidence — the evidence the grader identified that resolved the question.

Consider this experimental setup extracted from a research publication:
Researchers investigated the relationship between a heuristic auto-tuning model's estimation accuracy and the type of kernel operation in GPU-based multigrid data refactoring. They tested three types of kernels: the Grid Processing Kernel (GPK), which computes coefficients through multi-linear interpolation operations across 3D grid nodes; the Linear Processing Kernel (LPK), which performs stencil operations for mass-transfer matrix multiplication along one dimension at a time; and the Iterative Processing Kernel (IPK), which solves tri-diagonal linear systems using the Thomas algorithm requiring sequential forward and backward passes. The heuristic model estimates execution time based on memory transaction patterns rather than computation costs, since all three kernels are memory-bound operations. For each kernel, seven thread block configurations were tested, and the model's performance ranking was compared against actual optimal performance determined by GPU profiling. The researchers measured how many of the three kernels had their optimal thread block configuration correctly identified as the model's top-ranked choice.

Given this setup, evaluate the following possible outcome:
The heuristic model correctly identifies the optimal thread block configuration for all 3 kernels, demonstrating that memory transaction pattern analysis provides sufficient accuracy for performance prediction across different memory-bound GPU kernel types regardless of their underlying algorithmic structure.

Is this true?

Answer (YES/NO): NO